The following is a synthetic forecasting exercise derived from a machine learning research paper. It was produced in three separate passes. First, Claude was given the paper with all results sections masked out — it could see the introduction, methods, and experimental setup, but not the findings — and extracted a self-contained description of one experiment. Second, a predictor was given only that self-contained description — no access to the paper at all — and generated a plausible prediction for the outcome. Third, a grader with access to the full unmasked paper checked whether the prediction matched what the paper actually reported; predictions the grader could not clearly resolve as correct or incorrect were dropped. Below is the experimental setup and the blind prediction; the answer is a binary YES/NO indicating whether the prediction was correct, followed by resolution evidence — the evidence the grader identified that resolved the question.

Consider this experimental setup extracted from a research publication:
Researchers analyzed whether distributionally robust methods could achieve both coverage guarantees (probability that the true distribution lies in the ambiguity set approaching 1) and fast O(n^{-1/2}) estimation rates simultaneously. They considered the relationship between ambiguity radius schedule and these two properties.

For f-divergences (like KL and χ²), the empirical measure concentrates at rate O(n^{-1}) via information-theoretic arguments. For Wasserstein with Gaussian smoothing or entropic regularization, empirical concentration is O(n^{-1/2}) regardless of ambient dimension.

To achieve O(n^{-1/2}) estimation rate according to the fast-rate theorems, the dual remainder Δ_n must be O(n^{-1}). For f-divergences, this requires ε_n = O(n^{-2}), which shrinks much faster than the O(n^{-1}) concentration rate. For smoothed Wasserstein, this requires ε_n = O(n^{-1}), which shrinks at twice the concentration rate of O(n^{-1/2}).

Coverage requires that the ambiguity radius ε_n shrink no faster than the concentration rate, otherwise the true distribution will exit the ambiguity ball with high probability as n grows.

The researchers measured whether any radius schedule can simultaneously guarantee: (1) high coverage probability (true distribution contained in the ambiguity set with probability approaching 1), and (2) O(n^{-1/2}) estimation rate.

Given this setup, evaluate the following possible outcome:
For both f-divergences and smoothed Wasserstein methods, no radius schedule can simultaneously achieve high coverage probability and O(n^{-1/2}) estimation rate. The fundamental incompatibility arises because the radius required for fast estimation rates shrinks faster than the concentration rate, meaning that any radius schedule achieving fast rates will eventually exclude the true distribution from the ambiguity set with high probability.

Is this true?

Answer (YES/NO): YES